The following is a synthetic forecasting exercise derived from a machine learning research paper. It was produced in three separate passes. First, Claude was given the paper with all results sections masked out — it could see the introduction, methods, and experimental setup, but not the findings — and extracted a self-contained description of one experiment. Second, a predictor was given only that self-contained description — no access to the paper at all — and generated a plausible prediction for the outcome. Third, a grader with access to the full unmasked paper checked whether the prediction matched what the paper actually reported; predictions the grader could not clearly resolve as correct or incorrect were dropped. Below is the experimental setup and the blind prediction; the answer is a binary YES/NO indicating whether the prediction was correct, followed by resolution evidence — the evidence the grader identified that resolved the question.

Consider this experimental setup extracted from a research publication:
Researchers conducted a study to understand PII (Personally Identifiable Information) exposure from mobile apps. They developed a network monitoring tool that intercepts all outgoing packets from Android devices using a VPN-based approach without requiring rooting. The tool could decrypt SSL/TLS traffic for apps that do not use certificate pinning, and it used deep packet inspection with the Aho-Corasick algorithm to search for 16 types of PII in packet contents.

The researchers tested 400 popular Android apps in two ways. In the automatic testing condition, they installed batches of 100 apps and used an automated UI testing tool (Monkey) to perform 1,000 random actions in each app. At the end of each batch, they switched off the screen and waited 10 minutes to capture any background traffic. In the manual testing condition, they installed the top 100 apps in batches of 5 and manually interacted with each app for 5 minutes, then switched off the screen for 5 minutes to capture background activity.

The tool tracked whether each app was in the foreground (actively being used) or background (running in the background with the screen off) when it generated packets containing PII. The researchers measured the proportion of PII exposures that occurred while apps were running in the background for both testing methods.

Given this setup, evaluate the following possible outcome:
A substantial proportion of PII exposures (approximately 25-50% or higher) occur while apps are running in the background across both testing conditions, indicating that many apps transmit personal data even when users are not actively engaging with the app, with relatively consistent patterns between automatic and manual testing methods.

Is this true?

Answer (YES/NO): NO